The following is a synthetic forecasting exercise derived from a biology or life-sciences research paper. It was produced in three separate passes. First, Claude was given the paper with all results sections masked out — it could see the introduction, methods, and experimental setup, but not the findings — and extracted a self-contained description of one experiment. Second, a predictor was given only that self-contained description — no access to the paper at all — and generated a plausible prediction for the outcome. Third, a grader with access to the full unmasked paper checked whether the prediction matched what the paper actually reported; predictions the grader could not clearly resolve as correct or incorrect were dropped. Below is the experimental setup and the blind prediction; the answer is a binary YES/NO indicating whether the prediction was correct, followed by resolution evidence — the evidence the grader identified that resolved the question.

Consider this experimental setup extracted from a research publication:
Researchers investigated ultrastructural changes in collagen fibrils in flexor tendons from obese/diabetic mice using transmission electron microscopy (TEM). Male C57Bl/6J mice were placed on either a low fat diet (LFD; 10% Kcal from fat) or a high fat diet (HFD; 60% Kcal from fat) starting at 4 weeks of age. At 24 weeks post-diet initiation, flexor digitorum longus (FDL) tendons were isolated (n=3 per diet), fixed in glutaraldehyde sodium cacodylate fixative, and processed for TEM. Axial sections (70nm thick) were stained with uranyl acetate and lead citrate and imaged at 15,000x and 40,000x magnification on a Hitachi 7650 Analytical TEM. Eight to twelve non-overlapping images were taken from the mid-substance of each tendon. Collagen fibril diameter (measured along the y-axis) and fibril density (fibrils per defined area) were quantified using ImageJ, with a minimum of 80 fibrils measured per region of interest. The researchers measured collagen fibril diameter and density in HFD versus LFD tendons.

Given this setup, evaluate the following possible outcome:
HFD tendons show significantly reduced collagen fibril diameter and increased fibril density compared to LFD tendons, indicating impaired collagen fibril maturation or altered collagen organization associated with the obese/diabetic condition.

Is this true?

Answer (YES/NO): NO